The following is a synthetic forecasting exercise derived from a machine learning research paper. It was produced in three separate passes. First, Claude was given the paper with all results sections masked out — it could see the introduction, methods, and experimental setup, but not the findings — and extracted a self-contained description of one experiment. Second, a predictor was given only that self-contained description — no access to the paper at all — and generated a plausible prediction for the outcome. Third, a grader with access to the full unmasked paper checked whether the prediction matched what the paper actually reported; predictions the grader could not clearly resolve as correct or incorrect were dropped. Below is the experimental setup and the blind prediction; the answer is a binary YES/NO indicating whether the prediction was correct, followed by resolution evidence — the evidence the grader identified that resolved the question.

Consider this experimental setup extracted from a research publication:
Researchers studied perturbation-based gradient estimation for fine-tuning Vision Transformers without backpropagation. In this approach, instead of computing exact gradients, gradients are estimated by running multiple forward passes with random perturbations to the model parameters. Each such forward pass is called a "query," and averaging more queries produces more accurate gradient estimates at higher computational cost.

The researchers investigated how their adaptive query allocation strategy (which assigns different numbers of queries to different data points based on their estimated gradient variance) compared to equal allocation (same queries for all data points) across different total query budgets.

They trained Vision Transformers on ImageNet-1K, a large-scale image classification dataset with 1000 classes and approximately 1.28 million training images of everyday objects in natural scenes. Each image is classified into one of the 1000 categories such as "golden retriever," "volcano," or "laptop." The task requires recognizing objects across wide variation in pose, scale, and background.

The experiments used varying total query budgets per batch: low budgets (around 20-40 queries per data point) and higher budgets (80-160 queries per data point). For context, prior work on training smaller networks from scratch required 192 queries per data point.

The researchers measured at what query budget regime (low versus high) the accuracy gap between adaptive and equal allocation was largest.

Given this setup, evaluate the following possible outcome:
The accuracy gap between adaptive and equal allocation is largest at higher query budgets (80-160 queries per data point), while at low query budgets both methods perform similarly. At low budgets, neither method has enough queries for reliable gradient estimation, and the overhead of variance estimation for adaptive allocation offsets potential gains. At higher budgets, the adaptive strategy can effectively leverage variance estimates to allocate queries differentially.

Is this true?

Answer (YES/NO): NO